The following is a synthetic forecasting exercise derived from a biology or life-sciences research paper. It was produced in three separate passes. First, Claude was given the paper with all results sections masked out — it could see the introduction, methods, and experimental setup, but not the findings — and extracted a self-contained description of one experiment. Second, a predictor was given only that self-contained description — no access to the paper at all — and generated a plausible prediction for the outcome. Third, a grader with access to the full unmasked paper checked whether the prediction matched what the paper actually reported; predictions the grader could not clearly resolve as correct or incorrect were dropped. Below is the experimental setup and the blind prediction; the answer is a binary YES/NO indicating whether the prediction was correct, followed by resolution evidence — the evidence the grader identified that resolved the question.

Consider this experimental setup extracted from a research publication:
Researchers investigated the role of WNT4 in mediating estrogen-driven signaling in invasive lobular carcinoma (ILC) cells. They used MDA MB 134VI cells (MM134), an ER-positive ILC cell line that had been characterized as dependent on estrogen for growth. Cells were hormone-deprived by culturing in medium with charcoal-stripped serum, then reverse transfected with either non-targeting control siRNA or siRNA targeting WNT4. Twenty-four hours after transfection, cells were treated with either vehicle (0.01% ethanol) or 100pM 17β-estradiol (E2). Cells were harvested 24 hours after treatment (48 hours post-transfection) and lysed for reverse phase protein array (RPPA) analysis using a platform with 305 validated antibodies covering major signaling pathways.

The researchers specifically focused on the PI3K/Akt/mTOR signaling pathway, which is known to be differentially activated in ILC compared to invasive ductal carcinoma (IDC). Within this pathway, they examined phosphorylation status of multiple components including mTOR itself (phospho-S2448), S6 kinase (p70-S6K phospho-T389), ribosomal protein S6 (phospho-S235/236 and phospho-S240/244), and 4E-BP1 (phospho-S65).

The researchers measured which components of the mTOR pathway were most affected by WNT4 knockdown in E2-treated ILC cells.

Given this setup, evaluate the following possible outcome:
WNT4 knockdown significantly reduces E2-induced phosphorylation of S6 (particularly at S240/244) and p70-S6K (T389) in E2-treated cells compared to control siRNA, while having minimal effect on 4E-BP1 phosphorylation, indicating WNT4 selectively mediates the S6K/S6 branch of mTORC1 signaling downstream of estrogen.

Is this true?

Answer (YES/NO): NO